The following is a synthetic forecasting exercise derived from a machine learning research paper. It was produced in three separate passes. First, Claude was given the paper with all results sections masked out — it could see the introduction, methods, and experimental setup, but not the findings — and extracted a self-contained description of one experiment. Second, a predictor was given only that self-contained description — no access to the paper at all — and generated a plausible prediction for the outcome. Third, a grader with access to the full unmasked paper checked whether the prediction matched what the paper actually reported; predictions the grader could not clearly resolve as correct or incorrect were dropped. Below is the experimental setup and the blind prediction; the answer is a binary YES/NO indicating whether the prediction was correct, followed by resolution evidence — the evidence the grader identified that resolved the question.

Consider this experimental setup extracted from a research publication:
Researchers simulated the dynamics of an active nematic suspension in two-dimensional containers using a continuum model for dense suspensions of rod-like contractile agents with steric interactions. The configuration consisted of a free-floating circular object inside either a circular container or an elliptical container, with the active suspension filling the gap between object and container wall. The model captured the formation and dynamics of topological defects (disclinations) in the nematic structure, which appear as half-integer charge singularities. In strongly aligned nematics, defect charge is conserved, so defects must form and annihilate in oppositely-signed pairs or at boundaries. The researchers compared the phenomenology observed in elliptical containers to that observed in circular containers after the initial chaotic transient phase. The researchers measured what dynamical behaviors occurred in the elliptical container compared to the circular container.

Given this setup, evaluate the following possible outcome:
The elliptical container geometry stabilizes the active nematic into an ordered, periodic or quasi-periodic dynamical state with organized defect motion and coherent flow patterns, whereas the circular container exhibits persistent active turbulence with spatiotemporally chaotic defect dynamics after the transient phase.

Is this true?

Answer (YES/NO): NO